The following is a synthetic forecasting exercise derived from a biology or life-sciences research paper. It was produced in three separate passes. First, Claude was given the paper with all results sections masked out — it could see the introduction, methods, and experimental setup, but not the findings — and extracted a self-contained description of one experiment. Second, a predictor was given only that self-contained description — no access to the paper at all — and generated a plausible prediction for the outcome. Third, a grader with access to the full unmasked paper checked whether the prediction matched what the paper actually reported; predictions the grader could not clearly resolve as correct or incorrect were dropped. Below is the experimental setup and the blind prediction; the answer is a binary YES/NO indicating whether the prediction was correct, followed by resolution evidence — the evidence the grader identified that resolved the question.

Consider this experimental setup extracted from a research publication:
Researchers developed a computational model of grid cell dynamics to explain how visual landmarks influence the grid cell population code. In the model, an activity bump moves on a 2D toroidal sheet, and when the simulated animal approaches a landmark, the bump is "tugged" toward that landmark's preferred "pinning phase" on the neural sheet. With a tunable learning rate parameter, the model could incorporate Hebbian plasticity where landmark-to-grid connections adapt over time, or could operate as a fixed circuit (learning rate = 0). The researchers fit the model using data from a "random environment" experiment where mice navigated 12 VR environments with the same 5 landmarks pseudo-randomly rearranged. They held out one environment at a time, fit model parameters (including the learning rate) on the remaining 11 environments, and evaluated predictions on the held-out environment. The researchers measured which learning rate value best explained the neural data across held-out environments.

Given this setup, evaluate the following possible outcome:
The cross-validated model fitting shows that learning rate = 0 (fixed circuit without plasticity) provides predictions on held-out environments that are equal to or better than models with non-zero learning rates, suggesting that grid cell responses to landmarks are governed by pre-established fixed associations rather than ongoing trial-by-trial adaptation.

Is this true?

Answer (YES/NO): YES